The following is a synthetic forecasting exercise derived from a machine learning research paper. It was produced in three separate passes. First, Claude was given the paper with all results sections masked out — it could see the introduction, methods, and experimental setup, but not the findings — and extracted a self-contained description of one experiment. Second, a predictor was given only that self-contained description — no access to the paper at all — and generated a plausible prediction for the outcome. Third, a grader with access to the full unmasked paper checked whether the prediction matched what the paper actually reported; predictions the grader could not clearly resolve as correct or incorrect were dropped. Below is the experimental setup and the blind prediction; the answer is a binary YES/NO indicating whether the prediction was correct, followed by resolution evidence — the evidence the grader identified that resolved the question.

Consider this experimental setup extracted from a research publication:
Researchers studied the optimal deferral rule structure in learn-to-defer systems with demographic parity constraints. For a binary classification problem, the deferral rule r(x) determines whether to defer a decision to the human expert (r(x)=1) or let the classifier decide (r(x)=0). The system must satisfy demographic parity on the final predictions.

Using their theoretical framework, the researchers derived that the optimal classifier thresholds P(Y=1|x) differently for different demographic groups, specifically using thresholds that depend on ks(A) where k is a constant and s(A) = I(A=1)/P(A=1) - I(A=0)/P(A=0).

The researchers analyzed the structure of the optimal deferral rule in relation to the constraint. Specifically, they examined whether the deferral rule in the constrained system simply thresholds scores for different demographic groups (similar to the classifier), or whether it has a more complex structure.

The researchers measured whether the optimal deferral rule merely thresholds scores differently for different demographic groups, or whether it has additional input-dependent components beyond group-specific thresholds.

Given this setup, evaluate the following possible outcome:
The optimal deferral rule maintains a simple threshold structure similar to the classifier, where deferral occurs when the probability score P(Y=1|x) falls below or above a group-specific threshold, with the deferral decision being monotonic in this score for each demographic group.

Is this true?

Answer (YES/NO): NO